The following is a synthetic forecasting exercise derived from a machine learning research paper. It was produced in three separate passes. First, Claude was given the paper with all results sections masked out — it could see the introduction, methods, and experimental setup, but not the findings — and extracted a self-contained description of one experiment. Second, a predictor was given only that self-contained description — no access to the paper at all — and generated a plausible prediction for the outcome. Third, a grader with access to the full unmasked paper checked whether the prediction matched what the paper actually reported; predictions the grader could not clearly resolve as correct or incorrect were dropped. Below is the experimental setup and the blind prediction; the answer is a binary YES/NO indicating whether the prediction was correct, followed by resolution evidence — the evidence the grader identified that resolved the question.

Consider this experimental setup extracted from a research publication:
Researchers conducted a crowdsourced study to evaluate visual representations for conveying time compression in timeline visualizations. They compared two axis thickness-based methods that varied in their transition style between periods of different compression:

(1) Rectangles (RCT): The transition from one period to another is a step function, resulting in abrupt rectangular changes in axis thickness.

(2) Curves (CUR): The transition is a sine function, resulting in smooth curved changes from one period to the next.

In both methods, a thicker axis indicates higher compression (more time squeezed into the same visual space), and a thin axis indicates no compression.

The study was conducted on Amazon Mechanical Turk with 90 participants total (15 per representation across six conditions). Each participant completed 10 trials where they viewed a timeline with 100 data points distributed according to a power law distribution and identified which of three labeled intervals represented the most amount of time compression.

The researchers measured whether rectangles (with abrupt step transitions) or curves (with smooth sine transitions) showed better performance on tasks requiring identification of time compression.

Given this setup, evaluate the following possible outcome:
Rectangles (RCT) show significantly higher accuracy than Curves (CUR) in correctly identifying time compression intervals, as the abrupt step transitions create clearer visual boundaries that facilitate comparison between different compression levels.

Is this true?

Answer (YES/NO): NO